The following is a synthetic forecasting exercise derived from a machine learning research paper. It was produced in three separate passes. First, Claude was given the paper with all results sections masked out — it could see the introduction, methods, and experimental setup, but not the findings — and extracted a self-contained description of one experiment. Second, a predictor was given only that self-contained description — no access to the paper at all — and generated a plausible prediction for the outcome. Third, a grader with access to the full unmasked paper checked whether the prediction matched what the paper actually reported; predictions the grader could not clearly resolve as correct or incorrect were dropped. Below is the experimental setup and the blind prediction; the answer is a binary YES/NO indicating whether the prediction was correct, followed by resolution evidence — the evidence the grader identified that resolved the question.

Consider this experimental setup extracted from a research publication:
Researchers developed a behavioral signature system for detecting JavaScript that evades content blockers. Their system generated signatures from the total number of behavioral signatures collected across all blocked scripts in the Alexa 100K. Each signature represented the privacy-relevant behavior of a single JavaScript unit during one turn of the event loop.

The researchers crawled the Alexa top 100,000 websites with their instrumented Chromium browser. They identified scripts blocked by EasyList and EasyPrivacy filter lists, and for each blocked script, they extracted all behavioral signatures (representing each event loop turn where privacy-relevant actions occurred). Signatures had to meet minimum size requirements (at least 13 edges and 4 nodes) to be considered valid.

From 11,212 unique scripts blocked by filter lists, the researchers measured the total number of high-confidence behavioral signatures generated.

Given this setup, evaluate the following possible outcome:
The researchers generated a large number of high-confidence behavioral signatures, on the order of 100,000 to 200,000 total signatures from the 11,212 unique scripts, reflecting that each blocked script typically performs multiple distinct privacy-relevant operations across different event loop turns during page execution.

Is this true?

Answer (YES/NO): NO